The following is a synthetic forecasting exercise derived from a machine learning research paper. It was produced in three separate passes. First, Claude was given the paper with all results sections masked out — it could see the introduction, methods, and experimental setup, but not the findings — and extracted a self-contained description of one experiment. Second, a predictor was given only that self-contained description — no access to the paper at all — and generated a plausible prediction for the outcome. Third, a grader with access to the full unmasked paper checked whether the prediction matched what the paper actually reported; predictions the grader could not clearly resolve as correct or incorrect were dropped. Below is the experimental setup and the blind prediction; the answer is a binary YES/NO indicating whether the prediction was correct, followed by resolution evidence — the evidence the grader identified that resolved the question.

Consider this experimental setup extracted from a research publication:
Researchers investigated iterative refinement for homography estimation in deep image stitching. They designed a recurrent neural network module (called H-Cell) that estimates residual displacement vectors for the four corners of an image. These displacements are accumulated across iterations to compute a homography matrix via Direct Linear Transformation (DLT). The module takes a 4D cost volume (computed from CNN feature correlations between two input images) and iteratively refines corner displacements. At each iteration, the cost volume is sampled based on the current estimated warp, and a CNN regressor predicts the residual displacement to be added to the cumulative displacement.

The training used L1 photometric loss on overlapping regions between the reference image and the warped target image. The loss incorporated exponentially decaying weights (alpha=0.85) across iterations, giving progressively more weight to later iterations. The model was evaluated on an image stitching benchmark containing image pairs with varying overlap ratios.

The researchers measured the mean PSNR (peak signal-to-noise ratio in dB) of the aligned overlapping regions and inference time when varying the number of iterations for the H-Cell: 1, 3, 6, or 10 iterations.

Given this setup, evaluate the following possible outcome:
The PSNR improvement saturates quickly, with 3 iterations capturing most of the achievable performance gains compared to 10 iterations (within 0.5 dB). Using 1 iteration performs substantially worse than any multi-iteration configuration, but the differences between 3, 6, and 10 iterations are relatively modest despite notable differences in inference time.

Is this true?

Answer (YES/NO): NO